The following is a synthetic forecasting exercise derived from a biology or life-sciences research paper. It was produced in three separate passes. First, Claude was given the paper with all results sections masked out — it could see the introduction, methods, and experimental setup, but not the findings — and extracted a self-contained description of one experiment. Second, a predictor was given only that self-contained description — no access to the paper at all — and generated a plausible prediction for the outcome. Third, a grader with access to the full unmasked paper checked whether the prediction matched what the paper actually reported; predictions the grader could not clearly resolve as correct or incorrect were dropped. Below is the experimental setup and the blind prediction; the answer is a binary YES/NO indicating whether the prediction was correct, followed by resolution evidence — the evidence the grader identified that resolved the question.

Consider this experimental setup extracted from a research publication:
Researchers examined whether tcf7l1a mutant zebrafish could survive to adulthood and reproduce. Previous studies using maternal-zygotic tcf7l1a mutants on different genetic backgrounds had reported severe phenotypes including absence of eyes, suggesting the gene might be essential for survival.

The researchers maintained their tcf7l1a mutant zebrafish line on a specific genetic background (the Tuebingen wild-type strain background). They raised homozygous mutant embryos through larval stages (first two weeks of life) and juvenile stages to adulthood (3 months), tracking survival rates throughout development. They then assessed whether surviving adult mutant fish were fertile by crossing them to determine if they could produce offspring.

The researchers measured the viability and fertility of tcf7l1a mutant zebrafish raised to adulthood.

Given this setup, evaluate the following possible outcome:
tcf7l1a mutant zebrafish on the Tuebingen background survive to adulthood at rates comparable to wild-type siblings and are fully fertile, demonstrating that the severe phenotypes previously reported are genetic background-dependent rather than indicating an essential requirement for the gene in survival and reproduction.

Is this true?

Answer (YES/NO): NO